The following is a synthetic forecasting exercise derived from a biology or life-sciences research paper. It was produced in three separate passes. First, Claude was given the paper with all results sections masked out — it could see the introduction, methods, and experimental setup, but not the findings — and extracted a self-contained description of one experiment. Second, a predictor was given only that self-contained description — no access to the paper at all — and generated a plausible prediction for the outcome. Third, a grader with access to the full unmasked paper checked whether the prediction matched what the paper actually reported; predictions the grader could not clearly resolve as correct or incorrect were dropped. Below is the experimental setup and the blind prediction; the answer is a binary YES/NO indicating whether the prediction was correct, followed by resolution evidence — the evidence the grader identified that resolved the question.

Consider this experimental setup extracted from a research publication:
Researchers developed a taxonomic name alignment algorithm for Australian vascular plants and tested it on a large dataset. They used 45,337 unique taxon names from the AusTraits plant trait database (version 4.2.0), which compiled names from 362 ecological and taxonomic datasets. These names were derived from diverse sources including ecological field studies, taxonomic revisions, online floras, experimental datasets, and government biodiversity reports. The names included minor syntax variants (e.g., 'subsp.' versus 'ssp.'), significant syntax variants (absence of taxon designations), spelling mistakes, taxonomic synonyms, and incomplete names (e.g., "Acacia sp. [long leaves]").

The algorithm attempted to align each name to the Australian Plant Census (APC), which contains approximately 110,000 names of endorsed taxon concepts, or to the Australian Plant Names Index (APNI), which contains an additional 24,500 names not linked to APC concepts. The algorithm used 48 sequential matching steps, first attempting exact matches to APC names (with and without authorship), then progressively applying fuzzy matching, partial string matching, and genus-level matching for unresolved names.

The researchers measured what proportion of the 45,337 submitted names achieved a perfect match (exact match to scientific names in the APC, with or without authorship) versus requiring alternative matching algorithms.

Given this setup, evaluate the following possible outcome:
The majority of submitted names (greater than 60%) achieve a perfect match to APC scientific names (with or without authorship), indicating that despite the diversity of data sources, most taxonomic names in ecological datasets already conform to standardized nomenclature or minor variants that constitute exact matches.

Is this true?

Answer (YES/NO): YES